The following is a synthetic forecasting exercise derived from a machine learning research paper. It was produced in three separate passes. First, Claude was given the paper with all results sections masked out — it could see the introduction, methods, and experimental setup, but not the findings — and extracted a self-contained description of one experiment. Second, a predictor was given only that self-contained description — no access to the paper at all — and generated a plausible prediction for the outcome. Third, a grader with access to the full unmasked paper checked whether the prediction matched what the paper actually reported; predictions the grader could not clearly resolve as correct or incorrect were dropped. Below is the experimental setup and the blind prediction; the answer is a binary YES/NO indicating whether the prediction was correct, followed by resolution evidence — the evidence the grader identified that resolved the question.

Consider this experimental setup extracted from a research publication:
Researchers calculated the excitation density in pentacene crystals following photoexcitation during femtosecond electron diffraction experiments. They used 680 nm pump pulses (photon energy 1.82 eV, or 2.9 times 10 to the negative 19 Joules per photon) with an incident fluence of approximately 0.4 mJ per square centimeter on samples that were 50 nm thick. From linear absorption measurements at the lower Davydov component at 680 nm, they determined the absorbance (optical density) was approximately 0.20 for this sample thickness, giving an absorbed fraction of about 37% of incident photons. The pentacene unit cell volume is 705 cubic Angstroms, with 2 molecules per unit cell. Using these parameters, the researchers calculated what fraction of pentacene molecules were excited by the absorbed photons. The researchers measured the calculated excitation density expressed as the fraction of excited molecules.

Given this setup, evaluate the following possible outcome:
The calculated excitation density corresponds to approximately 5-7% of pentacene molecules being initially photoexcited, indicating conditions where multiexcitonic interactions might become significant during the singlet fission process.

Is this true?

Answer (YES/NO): NO